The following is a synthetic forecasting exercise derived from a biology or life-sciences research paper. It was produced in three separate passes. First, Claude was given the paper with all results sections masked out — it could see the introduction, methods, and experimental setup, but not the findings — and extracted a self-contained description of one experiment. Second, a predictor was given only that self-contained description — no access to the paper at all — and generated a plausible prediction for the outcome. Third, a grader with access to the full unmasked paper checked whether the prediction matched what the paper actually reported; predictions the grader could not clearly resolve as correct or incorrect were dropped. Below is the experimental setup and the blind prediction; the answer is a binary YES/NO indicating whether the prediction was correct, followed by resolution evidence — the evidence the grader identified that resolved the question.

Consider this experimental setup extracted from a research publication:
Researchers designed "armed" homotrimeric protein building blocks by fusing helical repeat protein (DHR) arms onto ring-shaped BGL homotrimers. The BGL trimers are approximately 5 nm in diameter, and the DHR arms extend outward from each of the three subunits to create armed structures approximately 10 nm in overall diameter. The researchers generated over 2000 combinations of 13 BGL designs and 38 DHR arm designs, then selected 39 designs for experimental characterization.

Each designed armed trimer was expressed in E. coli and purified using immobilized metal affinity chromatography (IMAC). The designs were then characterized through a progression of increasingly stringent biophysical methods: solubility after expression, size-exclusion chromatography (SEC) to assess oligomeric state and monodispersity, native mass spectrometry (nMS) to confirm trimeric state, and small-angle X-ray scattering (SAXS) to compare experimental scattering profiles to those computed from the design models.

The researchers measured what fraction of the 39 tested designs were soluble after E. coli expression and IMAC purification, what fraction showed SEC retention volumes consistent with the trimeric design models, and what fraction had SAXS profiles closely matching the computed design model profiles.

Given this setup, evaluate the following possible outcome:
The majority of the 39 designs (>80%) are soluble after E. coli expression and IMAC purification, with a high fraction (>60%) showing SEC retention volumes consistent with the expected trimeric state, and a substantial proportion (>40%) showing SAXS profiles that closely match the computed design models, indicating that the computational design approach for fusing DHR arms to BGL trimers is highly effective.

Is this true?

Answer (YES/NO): YES